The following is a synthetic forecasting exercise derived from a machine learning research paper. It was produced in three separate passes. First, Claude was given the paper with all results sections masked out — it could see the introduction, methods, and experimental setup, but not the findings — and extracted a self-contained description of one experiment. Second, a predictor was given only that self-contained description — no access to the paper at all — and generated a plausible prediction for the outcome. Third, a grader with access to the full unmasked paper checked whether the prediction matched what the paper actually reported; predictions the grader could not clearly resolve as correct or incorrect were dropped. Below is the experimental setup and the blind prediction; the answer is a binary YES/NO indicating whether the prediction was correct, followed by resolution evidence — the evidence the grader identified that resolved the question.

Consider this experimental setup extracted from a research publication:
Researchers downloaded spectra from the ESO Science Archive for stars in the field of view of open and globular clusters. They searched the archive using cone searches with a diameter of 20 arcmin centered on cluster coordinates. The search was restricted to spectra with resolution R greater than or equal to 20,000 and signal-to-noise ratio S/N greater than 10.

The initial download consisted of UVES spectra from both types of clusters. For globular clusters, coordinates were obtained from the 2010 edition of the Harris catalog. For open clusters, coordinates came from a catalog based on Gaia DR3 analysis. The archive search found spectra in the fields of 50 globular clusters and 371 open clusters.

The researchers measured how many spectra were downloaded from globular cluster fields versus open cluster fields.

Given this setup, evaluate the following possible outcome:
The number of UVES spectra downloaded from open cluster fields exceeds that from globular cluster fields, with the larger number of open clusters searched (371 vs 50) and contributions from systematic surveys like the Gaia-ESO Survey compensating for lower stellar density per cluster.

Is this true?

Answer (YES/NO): YES